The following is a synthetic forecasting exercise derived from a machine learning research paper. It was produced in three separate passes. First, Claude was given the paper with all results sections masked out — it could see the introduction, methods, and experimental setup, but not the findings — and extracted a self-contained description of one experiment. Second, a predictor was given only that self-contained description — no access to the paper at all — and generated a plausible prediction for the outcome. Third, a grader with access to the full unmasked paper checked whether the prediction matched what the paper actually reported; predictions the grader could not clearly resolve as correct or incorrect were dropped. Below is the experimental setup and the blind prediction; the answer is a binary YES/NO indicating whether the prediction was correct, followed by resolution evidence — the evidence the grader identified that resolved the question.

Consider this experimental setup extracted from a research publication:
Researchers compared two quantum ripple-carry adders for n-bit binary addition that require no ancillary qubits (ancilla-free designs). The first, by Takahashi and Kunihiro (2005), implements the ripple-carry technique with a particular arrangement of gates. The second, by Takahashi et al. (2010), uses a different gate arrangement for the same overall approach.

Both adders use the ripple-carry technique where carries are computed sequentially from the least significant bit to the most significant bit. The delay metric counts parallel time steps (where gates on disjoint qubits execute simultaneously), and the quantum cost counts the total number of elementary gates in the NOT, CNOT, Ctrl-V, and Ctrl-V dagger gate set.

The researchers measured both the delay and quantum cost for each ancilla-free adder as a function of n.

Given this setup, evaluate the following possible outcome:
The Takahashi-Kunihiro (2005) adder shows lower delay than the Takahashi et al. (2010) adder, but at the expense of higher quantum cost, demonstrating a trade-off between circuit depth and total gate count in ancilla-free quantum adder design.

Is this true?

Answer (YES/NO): NO